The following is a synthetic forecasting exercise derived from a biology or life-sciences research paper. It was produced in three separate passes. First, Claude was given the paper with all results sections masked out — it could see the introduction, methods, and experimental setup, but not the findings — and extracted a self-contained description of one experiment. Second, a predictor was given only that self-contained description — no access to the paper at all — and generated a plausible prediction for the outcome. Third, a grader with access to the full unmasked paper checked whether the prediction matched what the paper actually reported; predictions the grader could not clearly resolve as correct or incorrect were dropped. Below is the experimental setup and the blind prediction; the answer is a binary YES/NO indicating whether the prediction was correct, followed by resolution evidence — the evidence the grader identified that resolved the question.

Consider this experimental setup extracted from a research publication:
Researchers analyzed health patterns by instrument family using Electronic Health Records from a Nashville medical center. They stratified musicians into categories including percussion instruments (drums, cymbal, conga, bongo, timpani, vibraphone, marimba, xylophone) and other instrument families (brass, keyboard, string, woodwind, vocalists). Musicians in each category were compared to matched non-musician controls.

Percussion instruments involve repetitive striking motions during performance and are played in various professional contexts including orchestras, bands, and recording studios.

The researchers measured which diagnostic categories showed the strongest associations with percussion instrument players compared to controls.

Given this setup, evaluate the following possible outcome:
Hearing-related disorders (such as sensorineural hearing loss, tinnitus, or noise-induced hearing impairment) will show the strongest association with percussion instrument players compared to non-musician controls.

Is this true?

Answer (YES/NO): YES